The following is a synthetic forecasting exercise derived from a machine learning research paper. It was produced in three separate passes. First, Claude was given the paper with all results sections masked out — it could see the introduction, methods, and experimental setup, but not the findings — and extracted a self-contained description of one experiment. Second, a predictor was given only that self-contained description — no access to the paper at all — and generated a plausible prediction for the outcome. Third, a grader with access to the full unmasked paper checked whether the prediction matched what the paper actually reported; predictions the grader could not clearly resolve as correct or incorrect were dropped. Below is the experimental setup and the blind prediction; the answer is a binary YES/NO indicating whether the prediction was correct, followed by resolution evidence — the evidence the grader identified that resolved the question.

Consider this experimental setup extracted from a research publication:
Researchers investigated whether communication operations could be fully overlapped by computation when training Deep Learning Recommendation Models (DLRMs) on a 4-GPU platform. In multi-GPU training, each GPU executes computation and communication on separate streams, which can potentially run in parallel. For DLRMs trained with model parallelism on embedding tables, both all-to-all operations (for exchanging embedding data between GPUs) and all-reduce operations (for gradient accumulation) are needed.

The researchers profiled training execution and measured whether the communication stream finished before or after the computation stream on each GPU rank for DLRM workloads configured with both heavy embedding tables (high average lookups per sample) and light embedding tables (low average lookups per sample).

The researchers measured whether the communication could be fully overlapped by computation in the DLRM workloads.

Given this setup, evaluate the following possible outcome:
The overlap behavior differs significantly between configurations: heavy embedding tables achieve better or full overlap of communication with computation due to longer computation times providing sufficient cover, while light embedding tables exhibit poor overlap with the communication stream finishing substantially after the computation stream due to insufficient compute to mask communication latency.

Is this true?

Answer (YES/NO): NO